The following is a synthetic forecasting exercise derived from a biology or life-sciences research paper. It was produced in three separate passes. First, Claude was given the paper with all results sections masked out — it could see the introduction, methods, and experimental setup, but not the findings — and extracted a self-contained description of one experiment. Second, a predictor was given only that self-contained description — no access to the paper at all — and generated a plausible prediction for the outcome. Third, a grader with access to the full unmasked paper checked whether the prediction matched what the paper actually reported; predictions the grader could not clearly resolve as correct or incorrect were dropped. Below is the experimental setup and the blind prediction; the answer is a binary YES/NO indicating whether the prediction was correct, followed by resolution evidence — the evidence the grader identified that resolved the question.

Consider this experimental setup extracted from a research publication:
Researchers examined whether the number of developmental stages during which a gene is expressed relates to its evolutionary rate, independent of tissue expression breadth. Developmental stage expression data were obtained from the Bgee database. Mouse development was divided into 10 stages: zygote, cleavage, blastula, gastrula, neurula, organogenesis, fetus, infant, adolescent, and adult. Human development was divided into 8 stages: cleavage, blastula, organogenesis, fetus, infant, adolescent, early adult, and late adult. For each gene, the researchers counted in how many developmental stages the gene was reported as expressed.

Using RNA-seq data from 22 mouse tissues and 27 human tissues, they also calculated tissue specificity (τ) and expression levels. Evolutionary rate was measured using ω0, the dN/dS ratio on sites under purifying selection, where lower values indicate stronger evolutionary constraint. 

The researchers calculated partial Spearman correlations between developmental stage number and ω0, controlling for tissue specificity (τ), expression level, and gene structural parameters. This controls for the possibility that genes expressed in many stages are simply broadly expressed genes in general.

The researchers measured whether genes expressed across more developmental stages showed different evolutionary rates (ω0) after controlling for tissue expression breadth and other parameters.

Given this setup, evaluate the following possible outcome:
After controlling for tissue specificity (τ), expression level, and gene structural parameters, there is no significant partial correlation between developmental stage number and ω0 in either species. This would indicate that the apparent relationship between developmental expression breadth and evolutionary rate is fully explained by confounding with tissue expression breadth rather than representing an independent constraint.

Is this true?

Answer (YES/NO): NO